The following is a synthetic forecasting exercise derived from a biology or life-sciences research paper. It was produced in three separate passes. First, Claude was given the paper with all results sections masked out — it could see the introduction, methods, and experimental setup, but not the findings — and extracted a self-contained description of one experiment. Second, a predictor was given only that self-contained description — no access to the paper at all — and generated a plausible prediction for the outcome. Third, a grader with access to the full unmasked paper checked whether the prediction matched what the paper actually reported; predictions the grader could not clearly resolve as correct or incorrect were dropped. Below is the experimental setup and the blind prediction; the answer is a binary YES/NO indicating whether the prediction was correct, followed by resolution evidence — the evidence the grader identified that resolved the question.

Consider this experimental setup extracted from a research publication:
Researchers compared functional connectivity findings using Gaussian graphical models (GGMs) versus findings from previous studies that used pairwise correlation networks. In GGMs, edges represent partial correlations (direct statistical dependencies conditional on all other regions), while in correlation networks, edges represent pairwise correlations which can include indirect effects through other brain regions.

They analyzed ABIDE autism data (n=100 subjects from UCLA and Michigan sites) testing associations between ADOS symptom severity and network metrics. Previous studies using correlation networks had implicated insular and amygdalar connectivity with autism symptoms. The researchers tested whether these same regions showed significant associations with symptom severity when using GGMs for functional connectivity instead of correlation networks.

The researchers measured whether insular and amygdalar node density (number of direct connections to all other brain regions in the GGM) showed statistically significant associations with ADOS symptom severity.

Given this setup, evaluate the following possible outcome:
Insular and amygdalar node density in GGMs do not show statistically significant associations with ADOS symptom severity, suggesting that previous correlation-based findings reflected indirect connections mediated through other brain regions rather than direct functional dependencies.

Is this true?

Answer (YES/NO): YES